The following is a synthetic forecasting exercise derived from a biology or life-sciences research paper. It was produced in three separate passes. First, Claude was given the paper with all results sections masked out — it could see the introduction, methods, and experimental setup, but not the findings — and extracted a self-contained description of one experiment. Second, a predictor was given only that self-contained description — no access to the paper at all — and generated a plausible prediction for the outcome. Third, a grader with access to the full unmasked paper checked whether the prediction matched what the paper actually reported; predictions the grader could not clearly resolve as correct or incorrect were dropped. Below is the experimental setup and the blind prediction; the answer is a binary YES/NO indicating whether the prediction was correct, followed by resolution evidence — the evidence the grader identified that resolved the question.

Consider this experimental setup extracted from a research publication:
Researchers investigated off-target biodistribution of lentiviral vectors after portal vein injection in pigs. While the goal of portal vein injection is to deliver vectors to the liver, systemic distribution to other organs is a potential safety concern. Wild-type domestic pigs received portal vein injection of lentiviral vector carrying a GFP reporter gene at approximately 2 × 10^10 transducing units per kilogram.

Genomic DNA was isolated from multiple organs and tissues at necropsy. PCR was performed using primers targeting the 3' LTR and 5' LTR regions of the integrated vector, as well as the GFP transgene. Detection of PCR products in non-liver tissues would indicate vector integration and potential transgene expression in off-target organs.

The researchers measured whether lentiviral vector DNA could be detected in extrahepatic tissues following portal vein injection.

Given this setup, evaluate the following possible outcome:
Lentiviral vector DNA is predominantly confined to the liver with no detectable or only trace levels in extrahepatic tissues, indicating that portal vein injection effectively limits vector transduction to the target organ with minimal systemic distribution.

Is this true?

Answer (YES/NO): YES